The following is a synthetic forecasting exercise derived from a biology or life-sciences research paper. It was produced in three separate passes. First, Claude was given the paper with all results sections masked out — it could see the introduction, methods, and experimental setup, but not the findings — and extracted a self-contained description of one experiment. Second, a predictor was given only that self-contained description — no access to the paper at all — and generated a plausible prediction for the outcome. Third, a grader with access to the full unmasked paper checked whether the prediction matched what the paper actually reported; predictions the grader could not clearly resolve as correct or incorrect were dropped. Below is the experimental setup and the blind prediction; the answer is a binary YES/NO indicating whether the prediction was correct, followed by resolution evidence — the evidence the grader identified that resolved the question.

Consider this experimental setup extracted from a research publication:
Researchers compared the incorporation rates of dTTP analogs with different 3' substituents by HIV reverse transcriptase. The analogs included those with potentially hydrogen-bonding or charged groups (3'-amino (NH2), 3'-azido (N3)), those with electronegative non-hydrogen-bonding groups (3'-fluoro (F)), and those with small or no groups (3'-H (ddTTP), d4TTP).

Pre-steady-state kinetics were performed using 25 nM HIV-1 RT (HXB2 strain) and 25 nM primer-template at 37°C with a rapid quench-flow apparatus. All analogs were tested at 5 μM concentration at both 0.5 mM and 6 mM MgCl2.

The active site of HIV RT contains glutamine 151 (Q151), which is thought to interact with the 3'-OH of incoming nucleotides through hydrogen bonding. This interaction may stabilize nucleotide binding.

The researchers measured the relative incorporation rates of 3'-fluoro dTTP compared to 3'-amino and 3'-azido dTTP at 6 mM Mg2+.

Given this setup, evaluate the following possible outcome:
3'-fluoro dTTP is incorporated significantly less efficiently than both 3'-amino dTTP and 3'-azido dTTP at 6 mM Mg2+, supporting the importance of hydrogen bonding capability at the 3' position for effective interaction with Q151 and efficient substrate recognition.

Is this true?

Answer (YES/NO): YES